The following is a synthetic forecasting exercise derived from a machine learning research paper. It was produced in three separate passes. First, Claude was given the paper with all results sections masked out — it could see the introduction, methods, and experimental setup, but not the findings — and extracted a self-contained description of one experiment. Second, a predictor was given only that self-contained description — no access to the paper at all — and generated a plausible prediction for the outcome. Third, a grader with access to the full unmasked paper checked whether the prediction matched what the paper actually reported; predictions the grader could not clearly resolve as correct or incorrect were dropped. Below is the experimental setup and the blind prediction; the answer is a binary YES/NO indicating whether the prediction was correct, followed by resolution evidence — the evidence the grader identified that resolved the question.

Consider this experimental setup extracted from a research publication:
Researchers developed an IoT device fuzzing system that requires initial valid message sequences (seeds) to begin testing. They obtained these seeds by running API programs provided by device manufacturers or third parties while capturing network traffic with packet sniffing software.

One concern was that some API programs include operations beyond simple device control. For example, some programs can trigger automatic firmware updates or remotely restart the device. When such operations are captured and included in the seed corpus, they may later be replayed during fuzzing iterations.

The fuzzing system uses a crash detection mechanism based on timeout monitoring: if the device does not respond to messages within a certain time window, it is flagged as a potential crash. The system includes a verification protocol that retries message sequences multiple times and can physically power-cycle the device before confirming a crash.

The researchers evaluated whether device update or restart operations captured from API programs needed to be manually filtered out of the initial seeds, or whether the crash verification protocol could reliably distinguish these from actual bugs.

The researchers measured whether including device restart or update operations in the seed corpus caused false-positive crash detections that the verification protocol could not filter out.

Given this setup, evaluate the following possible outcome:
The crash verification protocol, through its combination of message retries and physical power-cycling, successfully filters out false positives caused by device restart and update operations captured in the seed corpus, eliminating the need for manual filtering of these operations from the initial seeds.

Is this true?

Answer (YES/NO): NO